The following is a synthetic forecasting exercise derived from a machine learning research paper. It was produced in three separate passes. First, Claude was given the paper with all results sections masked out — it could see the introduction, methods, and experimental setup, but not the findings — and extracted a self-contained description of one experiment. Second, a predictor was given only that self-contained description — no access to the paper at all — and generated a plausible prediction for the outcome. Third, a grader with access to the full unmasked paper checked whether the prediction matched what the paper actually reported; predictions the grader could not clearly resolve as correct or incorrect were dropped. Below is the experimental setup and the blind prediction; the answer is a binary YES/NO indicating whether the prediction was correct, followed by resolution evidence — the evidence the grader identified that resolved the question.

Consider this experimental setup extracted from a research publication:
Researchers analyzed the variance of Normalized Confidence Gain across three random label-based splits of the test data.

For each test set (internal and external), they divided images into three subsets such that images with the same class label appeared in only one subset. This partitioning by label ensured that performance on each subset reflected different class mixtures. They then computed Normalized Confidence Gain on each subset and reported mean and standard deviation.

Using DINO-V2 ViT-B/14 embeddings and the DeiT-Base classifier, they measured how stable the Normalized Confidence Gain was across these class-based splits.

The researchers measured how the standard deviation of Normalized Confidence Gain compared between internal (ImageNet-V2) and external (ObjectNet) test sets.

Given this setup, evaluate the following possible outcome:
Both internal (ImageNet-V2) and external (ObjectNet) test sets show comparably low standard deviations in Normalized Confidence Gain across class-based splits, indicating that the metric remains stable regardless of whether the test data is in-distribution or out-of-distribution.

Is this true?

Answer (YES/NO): NO